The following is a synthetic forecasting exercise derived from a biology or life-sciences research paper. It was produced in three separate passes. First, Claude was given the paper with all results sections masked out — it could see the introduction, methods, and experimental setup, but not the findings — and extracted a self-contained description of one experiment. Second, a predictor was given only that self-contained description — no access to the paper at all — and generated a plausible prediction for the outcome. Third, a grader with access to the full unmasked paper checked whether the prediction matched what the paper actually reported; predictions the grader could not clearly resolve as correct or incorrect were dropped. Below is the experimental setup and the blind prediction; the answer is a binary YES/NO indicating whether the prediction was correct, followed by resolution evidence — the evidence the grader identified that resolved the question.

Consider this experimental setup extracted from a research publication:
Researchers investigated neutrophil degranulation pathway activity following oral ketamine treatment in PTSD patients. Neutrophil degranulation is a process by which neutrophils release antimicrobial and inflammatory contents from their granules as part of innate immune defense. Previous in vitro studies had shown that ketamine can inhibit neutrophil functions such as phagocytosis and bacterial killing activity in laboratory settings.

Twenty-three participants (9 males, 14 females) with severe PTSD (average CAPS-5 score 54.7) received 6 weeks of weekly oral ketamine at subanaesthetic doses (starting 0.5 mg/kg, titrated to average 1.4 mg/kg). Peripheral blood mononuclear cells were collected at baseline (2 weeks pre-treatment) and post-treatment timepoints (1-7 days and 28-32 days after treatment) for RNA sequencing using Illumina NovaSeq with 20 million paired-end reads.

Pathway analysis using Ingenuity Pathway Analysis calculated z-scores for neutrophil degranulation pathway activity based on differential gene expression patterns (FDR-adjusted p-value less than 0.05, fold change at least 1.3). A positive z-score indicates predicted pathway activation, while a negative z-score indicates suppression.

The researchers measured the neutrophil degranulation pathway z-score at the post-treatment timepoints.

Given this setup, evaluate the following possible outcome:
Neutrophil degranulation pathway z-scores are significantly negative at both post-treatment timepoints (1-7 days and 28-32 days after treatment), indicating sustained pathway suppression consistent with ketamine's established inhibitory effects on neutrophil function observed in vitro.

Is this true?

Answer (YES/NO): NO